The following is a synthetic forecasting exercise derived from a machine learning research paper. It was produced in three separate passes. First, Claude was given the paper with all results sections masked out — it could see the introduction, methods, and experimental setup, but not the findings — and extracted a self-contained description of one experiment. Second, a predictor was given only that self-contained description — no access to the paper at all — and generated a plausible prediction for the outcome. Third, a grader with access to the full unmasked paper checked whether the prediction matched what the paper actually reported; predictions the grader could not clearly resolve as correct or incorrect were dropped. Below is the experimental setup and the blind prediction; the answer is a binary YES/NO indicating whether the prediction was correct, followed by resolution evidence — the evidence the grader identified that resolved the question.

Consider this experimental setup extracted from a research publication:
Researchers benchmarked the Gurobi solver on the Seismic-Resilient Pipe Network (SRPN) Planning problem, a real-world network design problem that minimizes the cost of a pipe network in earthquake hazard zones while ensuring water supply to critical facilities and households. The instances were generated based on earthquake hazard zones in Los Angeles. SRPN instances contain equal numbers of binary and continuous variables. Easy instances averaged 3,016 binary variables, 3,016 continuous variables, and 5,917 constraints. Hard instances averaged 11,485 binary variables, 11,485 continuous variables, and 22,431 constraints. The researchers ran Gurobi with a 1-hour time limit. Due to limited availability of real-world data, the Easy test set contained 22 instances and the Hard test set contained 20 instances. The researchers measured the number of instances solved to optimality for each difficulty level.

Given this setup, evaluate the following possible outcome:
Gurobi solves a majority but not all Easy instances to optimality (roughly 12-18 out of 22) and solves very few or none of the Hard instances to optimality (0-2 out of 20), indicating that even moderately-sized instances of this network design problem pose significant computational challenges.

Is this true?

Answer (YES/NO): NO